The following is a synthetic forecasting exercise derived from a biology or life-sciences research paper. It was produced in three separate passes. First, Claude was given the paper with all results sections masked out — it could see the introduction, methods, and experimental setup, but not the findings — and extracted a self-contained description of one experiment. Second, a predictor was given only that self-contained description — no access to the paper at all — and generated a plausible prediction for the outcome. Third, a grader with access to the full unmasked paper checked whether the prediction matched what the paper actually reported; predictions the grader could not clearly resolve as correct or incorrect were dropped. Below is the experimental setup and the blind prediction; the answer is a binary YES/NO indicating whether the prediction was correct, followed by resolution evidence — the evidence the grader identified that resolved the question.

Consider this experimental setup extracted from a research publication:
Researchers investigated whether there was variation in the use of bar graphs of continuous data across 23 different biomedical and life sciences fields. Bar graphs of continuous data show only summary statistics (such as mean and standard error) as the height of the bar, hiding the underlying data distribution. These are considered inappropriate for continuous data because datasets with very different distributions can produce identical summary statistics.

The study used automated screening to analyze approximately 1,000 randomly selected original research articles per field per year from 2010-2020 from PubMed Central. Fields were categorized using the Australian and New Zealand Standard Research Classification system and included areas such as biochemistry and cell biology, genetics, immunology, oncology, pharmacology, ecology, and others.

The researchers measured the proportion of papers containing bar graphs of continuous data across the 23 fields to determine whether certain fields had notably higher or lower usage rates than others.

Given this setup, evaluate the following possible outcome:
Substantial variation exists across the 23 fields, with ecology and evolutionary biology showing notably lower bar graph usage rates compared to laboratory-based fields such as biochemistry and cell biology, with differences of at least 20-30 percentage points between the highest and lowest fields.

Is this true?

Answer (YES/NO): NO